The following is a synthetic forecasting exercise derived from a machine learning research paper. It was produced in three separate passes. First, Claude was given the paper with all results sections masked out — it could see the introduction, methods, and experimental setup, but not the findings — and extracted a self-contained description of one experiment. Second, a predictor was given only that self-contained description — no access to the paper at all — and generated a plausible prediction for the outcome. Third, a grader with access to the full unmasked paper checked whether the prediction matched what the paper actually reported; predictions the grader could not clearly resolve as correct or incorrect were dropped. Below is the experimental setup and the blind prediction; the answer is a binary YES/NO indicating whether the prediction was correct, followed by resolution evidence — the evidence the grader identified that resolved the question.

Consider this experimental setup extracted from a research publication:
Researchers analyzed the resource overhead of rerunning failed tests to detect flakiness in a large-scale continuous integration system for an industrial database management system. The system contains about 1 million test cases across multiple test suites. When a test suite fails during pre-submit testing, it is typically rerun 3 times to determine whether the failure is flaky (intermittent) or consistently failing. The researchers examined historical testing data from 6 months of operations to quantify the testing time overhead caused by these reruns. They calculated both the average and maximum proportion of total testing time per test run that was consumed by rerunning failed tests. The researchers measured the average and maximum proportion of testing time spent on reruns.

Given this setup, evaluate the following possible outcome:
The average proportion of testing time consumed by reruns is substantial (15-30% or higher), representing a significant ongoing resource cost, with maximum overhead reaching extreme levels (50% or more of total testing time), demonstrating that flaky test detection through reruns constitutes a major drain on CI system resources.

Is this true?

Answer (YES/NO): NO